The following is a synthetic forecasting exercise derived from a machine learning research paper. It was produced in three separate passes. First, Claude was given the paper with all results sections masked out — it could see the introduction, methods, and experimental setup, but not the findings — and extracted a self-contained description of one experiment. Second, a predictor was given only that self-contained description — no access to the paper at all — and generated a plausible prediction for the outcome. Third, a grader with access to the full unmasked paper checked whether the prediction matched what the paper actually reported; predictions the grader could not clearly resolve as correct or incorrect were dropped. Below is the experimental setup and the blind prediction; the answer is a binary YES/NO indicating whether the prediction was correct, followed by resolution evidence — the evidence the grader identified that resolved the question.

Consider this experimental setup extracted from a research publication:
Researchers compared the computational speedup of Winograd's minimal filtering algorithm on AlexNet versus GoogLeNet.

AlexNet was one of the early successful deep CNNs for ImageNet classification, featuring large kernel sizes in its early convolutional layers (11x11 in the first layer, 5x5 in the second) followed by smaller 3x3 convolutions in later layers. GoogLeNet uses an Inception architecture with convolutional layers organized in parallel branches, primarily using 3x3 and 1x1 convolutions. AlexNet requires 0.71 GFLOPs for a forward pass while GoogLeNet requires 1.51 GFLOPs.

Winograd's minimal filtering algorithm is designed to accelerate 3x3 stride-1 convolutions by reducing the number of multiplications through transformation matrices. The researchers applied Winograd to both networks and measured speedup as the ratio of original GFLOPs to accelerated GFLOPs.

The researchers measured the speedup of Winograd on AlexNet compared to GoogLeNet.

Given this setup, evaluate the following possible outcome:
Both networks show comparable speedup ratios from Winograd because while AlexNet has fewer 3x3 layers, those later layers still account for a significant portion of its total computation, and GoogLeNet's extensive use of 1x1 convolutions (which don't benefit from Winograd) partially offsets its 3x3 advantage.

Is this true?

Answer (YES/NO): NO